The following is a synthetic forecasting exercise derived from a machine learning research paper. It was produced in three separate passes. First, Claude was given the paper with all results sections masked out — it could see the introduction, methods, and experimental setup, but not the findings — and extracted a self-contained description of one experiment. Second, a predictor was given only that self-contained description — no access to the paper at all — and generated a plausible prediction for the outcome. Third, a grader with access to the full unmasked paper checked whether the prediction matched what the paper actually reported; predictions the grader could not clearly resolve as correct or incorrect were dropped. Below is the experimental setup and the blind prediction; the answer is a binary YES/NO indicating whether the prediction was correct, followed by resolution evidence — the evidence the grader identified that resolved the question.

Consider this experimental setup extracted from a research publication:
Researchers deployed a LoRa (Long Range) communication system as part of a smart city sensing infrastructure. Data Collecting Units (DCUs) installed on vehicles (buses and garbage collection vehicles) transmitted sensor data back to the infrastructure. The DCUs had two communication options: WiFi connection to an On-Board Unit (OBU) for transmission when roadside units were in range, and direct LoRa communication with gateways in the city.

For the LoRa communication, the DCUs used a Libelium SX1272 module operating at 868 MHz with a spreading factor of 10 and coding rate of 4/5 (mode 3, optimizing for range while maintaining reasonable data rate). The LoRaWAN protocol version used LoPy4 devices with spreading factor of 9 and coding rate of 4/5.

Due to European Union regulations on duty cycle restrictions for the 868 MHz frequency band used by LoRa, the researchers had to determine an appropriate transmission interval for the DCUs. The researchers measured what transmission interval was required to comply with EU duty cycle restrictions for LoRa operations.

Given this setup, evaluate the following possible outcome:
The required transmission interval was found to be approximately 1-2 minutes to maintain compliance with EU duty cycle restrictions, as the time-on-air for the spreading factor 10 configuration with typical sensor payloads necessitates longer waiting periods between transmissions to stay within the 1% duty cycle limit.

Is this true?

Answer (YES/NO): NO